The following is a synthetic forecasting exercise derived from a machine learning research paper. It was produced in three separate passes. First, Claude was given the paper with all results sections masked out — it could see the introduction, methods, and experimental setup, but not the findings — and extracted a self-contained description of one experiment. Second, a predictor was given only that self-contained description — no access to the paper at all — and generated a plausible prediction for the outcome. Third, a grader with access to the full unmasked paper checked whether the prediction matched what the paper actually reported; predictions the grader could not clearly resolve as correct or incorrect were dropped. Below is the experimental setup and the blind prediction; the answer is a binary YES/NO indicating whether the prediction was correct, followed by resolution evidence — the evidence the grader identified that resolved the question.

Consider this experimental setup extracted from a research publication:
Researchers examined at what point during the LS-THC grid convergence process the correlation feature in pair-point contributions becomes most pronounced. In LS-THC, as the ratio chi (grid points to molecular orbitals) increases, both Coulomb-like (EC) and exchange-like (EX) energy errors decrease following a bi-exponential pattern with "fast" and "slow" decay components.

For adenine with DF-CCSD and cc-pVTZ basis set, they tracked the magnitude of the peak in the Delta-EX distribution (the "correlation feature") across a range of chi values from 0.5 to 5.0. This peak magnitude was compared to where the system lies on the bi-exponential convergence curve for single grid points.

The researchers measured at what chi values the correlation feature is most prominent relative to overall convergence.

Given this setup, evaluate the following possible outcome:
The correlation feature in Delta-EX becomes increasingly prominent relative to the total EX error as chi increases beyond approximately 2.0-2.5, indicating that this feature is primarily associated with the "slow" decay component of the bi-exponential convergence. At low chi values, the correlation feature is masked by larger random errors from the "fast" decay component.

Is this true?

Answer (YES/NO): NO